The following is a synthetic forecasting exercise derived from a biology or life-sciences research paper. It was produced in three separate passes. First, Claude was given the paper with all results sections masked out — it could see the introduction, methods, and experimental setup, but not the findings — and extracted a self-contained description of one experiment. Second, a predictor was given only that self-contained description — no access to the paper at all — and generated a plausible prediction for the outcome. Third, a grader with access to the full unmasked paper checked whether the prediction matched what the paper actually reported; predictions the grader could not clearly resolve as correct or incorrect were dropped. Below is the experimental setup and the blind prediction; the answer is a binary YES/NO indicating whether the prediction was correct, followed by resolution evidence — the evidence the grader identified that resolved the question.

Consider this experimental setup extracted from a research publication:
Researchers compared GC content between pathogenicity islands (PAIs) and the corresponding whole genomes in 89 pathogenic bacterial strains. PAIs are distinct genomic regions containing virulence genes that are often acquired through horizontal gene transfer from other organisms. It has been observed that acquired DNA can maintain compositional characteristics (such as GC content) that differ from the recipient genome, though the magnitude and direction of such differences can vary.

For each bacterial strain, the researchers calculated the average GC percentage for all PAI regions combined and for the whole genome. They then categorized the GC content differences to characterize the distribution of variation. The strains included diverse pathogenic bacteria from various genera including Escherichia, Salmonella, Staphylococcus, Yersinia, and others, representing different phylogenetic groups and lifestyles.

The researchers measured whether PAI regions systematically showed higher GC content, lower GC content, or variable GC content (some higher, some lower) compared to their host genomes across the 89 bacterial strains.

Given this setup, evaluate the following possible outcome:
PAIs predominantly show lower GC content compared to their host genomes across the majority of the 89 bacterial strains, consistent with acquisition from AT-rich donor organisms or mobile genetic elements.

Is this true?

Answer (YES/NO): YES